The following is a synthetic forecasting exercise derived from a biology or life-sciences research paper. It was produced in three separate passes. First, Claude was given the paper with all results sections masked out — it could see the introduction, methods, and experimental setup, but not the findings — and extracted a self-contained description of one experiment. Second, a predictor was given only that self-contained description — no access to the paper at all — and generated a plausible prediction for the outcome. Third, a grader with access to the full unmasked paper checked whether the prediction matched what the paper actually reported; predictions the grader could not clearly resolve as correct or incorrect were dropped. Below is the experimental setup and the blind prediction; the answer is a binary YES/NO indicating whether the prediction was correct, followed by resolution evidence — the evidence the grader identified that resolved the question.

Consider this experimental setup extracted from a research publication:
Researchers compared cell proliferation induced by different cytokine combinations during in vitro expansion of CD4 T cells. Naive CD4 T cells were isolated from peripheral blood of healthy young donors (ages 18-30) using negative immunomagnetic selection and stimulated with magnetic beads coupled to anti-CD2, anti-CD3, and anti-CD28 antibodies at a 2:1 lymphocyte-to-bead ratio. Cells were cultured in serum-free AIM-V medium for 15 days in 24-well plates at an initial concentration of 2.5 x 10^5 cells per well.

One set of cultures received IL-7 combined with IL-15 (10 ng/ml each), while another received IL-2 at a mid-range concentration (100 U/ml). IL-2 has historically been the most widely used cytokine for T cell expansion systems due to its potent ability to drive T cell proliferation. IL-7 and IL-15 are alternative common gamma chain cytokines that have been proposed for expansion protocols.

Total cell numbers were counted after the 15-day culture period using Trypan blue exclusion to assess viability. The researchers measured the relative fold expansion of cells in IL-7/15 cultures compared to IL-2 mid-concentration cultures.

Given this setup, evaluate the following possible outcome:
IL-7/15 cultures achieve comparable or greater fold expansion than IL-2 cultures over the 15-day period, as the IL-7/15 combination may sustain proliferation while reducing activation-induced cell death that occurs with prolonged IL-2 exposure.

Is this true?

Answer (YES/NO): YES